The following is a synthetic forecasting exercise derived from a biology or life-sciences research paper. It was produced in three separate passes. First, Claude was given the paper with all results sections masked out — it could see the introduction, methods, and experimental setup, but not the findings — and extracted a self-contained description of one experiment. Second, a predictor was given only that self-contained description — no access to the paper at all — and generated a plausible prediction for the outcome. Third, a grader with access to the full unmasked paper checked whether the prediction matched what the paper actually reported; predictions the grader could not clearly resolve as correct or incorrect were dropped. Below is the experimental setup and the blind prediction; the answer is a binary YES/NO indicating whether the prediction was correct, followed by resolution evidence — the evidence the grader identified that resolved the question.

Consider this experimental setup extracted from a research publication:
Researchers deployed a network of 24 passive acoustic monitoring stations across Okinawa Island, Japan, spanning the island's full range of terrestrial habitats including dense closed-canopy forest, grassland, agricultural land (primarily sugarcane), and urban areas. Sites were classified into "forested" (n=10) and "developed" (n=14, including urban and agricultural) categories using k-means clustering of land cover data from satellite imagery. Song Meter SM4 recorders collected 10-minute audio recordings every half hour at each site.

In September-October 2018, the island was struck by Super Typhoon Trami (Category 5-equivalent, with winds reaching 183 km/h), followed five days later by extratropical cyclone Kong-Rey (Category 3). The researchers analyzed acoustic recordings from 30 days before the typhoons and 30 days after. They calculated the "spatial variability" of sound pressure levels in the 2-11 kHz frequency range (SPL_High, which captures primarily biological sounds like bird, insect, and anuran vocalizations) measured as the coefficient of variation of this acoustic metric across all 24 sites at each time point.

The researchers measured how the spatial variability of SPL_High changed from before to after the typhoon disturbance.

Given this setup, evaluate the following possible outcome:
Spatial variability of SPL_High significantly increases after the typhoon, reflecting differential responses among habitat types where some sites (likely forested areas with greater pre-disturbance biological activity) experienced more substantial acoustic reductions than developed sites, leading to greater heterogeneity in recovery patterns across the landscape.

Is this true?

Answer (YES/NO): NO